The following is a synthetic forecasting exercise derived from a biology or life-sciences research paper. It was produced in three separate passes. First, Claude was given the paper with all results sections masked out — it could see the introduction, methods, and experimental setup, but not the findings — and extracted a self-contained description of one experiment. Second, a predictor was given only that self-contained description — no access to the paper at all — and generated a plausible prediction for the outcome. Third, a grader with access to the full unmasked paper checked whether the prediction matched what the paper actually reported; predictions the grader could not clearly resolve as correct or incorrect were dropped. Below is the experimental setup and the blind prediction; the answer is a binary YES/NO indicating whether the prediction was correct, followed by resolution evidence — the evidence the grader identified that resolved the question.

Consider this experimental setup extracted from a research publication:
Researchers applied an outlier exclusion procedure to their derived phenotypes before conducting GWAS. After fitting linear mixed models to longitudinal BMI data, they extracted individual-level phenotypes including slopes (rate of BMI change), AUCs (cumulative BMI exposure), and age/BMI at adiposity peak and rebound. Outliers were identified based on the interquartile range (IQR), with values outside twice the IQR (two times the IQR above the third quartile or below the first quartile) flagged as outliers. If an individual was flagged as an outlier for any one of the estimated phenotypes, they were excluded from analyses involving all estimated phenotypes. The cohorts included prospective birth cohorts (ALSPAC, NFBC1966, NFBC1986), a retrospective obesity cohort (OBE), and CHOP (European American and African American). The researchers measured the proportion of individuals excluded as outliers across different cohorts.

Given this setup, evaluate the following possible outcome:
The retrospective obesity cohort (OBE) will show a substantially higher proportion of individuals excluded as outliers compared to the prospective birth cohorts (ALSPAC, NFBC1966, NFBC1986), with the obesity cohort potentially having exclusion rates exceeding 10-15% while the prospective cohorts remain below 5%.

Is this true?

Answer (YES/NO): NO